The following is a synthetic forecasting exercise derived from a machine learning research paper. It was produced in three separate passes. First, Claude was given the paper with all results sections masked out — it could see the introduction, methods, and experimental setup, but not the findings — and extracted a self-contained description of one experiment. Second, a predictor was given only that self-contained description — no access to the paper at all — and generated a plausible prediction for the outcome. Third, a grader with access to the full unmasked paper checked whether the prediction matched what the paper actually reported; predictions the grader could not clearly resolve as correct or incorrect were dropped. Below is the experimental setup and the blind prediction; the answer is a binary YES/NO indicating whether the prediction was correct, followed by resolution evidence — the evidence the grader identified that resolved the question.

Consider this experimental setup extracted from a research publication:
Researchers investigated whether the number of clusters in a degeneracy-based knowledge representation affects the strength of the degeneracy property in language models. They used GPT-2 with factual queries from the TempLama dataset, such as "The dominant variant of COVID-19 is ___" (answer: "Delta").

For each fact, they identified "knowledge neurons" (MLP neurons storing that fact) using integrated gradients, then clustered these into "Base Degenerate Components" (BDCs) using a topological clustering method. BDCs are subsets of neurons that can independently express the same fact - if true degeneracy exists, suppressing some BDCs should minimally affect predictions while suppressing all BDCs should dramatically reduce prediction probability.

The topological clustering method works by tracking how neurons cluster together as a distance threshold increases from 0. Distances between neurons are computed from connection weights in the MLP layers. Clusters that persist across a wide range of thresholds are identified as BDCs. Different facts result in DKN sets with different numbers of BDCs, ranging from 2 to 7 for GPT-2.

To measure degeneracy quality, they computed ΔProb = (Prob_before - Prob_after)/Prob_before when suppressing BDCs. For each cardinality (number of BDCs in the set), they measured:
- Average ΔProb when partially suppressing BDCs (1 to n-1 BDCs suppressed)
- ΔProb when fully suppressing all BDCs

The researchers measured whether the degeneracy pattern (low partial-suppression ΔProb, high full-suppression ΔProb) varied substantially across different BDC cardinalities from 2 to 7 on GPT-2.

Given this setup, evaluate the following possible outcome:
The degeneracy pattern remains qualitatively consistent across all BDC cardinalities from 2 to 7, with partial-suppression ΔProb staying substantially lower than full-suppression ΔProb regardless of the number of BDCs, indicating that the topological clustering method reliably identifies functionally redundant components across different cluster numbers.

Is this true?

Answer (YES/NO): YES